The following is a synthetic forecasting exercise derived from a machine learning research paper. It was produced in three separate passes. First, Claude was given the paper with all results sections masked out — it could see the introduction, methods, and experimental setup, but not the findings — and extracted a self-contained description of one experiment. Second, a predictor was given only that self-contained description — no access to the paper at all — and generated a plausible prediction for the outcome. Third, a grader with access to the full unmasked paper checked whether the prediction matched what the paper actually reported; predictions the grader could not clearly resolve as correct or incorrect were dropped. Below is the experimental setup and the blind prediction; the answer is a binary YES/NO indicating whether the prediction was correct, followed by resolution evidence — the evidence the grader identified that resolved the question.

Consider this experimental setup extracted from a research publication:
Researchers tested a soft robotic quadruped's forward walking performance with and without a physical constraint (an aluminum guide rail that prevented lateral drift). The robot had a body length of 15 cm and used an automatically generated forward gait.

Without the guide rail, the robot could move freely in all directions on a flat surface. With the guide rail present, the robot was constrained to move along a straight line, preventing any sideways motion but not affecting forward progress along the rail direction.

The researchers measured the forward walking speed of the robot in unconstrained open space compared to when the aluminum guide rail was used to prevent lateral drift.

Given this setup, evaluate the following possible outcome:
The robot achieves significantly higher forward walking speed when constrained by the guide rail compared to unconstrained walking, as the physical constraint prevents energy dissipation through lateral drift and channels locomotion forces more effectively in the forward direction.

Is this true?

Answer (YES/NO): NO